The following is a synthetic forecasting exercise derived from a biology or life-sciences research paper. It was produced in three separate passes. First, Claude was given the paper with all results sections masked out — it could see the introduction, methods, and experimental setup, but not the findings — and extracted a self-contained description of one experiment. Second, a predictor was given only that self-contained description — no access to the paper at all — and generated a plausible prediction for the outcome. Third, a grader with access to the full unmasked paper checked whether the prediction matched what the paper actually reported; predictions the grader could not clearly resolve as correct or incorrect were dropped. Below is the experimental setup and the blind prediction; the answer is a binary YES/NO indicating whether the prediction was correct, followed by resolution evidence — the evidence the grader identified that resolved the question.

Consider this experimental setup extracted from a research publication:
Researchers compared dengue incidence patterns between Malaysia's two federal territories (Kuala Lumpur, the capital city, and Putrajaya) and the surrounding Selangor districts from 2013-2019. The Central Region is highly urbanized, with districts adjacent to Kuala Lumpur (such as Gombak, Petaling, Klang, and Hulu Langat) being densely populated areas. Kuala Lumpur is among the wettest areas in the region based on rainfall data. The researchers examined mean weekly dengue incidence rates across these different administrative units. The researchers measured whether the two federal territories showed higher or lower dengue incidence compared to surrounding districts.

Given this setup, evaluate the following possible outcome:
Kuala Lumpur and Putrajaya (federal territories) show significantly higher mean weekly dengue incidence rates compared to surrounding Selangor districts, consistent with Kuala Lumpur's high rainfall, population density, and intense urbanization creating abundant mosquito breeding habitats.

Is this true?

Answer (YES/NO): NO